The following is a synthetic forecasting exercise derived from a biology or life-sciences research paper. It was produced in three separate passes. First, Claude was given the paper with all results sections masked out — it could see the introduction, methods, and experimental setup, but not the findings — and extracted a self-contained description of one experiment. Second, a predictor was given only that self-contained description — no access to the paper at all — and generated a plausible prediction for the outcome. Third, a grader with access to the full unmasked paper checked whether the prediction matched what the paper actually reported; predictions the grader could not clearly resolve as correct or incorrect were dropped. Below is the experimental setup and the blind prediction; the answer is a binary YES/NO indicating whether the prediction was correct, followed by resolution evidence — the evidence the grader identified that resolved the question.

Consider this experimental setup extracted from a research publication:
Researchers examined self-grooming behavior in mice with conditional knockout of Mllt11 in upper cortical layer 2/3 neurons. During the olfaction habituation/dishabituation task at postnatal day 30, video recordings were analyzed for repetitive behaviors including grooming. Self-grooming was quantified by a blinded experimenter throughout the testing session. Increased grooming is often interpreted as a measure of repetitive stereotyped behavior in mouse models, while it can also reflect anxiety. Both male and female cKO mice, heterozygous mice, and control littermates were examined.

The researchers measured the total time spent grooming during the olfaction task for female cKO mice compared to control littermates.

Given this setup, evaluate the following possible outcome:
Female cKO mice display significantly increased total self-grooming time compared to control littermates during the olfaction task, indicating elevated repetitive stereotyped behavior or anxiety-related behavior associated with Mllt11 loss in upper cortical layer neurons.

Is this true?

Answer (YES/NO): NO